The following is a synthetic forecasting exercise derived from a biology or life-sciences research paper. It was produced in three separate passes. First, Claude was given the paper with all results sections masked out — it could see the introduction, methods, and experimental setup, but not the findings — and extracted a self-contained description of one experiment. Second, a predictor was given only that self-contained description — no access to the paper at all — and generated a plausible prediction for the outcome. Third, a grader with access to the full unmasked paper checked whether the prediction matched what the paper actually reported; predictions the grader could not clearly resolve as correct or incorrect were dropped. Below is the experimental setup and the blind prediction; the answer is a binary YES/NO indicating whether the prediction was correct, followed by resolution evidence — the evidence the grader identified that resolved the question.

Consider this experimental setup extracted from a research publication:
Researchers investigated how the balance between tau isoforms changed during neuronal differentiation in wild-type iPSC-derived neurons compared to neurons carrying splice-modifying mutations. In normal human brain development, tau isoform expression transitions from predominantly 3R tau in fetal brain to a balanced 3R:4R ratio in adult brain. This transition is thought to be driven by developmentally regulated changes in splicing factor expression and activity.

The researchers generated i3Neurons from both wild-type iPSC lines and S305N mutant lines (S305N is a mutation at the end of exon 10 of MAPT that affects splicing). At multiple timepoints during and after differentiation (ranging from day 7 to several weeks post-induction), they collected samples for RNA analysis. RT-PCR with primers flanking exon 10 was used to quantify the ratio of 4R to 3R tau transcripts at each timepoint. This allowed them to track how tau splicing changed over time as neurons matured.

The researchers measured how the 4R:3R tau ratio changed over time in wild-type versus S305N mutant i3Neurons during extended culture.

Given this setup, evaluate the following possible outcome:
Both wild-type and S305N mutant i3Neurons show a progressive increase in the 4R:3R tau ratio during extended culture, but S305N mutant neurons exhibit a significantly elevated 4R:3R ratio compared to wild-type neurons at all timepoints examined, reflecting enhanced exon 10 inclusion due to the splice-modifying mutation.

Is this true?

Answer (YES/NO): NO